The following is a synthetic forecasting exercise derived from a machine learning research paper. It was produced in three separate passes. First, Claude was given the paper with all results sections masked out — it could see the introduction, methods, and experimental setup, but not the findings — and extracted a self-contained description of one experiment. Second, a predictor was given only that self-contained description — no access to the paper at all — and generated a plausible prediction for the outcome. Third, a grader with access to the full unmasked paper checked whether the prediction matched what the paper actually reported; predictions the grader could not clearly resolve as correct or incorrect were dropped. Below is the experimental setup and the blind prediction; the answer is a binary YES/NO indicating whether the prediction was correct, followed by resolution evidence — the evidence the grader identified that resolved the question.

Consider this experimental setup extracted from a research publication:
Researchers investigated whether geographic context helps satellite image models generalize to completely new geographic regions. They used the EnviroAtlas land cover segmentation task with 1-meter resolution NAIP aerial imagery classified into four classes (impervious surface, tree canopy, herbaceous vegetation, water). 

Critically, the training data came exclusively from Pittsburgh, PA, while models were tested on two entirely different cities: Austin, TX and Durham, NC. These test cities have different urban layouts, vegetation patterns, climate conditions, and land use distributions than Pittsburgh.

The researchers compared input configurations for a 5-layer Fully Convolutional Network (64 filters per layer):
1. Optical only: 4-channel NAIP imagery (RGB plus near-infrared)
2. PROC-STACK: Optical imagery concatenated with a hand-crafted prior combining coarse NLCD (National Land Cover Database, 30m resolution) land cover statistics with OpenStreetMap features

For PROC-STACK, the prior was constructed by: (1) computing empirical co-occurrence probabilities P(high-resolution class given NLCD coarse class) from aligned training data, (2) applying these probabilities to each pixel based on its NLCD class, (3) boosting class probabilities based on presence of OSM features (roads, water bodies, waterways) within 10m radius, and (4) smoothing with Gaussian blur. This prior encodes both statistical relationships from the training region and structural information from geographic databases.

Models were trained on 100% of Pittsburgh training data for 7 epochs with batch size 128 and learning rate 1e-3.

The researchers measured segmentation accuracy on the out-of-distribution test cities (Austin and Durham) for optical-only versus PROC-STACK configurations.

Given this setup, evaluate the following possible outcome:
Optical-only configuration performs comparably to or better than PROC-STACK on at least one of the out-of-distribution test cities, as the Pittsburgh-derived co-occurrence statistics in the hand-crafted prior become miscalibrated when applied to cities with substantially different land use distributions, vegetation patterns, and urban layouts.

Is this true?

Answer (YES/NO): NO